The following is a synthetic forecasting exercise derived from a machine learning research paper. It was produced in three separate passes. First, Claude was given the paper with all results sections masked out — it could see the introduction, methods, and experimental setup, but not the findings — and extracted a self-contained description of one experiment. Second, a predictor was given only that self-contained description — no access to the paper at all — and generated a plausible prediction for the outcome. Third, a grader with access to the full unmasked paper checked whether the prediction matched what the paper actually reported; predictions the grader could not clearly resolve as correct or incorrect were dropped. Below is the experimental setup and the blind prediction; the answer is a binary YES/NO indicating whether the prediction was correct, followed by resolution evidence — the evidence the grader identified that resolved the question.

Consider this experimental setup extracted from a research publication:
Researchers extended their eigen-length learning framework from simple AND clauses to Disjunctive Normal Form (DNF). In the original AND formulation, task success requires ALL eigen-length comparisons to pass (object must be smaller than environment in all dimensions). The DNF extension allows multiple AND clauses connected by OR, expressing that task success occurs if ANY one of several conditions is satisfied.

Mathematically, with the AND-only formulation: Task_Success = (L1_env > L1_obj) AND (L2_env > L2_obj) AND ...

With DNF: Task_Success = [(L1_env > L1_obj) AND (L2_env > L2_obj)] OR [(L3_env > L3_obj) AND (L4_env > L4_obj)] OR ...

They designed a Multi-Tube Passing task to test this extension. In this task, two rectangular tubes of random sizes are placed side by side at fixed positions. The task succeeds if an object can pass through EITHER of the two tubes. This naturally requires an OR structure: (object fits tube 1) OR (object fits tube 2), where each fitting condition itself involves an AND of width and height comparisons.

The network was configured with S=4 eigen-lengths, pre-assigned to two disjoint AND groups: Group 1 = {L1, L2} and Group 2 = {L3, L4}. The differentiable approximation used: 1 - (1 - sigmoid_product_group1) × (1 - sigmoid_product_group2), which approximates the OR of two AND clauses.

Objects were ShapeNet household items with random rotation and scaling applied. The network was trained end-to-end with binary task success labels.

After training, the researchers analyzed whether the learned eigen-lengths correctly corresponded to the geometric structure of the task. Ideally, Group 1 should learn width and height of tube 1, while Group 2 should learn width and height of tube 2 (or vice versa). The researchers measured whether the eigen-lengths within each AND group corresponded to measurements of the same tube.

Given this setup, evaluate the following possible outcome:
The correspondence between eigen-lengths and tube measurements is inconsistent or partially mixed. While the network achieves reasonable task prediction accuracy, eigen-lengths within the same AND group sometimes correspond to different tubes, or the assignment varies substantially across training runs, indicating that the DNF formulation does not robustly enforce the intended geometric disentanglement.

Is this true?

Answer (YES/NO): NO